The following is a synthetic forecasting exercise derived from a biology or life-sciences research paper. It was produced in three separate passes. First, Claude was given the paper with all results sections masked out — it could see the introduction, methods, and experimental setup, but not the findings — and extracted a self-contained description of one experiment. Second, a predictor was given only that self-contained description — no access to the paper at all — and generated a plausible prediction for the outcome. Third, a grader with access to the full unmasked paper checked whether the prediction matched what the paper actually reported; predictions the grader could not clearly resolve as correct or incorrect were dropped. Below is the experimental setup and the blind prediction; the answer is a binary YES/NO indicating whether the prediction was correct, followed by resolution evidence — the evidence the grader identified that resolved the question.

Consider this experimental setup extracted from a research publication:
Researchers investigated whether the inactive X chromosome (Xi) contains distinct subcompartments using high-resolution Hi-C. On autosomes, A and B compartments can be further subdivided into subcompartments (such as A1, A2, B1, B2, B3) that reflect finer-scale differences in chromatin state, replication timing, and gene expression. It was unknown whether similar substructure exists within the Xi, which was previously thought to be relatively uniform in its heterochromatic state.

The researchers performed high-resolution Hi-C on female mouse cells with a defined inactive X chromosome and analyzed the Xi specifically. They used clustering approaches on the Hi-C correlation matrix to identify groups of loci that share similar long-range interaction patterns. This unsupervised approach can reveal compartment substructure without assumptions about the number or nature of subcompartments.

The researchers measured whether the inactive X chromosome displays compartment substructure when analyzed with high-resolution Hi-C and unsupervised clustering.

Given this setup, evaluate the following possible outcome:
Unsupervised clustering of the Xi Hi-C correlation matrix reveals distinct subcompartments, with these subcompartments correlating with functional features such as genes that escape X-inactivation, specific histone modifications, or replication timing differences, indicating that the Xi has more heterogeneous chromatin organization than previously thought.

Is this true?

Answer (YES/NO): YES